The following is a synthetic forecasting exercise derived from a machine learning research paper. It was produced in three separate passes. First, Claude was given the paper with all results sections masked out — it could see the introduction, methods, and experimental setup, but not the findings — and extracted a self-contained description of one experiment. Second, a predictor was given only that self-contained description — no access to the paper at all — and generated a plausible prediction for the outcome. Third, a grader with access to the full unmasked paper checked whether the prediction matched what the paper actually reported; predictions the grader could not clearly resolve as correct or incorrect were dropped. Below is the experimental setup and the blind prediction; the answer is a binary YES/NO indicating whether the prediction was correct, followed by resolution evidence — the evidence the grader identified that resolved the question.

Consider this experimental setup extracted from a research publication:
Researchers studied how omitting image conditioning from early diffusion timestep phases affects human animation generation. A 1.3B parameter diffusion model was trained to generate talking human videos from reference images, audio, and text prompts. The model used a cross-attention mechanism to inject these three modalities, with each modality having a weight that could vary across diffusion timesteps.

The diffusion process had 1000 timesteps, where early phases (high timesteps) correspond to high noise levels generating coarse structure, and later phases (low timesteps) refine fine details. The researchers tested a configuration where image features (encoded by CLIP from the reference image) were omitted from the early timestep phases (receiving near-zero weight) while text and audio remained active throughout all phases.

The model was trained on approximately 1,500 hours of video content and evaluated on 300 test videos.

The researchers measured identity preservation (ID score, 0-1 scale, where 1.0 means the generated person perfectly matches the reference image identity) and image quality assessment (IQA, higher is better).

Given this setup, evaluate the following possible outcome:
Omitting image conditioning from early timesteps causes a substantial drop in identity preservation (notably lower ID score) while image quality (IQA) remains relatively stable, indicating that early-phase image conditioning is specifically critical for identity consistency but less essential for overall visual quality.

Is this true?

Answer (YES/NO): NO